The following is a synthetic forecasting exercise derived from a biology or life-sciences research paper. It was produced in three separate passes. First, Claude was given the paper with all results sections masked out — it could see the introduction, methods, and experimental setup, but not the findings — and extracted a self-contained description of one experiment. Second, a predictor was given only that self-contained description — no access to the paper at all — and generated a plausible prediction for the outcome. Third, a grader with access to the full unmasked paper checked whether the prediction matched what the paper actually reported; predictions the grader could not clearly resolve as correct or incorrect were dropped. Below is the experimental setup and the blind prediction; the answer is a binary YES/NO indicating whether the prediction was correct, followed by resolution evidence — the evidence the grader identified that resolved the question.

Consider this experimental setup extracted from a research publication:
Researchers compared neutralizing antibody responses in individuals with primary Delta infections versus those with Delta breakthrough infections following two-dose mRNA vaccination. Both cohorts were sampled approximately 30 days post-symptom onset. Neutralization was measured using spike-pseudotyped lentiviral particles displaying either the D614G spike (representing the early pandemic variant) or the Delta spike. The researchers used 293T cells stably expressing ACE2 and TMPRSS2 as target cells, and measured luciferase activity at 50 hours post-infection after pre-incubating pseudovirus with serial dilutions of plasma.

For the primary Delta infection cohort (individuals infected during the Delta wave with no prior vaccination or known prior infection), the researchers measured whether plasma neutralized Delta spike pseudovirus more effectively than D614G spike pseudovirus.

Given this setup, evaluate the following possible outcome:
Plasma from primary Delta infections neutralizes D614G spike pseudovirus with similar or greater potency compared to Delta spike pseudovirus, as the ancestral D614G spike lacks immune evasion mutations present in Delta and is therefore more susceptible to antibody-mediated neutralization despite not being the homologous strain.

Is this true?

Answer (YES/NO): NO